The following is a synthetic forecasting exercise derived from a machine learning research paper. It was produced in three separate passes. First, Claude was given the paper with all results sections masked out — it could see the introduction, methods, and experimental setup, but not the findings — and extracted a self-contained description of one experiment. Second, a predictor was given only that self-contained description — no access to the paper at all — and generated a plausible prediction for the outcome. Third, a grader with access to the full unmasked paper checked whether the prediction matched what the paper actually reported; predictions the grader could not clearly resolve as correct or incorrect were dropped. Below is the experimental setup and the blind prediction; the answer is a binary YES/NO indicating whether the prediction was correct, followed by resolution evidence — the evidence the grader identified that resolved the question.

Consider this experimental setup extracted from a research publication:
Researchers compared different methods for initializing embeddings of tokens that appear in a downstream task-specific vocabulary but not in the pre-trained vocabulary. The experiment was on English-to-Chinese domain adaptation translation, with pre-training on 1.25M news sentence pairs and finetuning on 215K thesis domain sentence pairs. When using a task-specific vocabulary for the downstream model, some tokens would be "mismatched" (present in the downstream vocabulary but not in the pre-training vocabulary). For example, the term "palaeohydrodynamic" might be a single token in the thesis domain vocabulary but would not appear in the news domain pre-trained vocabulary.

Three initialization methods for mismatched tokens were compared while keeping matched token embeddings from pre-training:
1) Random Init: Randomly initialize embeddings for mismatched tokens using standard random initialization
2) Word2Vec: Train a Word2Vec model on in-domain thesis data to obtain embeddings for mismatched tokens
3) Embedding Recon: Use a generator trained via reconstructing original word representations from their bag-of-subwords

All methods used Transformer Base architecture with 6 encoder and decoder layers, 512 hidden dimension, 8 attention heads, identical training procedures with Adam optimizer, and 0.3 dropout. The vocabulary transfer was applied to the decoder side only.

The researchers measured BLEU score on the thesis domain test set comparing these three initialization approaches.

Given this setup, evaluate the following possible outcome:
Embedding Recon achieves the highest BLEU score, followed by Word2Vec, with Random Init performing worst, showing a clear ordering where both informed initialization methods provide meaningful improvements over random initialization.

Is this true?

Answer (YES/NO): NO